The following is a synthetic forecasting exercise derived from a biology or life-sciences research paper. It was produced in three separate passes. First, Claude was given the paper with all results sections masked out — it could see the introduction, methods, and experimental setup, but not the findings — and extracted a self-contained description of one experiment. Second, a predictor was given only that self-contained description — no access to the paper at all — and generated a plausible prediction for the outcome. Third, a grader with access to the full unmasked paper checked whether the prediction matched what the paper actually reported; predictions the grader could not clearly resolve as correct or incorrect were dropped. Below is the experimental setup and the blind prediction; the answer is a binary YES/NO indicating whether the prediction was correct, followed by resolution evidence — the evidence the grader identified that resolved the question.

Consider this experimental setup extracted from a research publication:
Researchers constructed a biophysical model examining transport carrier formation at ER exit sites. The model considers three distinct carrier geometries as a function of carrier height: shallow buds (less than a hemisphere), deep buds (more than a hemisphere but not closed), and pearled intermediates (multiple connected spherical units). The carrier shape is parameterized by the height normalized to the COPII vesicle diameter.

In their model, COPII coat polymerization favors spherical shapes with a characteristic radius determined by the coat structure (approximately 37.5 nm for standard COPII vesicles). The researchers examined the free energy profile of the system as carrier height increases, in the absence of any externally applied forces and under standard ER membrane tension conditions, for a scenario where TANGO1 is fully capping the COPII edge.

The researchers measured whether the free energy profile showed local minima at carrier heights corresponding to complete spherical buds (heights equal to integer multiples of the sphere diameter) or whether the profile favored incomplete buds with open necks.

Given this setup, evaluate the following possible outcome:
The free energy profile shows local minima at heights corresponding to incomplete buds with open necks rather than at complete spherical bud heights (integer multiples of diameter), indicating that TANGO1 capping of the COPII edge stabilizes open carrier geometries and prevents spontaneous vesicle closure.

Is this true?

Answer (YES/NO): YES